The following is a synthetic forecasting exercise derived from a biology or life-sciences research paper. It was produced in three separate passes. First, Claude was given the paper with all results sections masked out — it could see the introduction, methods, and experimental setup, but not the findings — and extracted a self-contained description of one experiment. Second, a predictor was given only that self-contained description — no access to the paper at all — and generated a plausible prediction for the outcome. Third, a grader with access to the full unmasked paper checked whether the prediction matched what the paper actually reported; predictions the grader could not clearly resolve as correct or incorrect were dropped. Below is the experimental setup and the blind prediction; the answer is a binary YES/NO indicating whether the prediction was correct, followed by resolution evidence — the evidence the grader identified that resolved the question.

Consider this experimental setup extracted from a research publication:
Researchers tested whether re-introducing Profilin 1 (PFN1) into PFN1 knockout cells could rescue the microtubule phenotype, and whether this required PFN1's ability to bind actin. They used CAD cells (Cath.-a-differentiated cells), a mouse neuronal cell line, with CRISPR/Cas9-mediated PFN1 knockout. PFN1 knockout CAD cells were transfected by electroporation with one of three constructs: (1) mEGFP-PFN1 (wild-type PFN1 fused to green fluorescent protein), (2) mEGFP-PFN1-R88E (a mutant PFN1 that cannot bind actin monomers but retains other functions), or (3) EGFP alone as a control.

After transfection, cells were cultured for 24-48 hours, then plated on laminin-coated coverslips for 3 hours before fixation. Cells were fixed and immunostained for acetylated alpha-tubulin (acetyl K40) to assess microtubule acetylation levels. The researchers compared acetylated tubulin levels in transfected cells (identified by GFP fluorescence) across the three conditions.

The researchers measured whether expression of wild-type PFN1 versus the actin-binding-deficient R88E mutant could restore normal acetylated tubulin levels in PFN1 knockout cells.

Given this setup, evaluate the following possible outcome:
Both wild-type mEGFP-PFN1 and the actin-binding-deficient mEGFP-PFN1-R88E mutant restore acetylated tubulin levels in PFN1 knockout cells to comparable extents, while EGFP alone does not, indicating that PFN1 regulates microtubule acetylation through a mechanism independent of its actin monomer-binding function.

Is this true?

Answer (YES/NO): NO